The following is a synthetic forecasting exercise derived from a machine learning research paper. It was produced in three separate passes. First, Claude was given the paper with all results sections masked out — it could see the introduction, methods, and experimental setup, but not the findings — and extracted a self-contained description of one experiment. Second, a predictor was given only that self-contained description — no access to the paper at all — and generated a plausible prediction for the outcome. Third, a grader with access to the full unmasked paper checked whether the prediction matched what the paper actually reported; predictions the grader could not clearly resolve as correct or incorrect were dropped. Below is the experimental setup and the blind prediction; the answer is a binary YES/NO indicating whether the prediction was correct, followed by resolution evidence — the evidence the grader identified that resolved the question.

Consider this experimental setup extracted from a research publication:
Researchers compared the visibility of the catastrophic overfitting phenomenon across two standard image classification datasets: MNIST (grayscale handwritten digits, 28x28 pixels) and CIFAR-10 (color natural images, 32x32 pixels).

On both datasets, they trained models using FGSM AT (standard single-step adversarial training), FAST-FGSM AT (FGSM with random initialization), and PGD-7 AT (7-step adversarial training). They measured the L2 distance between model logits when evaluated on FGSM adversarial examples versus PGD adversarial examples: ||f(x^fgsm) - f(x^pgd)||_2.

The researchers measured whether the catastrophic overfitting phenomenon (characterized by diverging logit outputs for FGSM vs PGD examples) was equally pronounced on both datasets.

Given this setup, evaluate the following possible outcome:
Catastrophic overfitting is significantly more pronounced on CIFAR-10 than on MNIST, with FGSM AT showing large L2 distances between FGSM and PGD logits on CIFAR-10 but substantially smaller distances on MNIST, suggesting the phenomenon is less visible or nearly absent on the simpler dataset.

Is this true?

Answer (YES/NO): YES